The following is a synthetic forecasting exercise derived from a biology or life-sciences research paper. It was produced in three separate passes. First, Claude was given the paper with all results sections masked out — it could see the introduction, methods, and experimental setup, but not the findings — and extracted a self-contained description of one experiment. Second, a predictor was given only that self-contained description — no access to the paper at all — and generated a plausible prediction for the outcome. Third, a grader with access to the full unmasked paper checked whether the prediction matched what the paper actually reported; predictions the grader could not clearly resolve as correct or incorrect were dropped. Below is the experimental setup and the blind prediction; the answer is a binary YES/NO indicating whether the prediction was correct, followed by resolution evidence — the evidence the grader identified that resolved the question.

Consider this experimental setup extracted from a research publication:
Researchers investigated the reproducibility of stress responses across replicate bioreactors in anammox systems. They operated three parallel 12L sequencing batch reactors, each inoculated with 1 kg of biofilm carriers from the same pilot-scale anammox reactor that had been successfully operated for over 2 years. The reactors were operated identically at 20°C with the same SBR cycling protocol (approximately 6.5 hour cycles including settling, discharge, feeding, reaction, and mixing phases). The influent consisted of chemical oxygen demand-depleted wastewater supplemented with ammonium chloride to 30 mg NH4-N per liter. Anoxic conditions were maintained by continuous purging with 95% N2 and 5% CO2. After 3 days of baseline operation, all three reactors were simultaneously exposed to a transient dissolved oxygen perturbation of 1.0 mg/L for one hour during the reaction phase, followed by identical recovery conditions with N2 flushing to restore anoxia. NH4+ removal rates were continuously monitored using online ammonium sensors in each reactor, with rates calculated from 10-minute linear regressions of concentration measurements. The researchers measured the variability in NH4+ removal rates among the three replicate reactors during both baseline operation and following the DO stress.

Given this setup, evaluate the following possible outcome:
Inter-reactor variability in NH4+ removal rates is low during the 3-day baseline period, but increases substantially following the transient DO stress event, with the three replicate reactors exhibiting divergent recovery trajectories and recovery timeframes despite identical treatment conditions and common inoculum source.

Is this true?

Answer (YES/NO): NO